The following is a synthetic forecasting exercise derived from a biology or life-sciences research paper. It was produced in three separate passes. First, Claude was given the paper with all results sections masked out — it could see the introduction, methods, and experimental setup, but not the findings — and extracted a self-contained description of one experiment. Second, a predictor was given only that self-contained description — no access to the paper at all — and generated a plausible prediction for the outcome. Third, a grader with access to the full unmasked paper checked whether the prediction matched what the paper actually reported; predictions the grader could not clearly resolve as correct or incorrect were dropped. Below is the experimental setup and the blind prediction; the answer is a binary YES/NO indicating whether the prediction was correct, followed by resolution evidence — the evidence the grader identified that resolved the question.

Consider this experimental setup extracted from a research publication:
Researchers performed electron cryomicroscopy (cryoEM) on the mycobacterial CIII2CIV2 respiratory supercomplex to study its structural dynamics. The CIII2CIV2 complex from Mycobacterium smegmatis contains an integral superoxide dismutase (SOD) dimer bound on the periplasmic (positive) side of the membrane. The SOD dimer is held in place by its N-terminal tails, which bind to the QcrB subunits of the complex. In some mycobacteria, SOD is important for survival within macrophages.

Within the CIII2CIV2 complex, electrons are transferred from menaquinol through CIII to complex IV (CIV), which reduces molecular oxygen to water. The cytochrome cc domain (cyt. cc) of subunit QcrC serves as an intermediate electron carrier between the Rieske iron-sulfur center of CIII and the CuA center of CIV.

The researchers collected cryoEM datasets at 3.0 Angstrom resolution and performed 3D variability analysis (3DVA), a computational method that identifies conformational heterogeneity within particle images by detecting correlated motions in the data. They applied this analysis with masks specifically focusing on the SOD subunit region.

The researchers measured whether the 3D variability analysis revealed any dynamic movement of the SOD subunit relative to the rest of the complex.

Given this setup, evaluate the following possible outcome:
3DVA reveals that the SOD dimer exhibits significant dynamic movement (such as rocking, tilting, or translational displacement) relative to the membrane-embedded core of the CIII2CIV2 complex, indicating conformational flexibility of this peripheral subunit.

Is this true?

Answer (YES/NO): YES